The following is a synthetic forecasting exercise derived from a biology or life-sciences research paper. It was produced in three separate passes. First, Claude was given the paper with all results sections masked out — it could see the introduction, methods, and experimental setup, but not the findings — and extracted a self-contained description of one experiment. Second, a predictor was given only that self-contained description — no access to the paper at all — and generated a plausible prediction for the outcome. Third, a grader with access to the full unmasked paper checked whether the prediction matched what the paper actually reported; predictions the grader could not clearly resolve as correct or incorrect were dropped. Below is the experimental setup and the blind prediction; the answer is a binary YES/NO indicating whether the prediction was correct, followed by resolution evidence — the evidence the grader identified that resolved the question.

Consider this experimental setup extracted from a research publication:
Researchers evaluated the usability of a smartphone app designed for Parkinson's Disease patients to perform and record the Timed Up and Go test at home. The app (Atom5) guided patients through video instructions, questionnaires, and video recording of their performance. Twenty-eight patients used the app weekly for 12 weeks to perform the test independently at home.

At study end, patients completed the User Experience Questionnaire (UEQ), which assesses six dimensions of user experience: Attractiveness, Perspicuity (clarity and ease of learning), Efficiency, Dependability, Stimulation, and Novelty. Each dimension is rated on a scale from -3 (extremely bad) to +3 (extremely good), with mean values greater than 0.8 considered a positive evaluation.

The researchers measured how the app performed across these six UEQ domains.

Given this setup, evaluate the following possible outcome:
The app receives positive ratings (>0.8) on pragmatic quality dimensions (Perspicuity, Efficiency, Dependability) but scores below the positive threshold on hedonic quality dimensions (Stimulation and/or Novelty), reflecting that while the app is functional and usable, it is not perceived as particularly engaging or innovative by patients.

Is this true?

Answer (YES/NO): NO